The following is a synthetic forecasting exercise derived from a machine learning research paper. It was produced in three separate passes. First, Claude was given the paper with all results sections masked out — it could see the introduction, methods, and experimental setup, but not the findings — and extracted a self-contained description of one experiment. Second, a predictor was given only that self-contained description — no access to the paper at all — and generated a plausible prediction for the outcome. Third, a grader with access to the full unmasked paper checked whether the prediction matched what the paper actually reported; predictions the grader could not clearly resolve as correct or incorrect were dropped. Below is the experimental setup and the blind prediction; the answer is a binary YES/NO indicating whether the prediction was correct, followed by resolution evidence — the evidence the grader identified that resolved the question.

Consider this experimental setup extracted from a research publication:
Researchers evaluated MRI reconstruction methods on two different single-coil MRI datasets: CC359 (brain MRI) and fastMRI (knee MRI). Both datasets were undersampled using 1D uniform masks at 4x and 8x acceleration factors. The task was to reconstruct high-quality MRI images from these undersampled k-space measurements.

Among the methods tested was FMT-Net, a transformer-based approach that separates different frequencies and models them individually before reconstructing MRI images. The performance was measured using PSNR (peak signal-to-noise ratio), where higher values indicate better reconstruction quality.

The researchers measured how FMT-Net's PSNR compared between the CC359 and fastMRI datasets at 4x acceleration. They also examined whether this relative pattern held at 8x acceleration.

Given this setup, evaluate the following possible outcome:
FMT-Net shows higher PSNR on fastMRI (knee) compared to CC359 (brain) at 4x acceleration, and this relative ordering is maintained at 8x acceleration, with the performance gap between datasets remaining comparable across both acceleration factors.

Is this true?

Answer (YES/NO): NO